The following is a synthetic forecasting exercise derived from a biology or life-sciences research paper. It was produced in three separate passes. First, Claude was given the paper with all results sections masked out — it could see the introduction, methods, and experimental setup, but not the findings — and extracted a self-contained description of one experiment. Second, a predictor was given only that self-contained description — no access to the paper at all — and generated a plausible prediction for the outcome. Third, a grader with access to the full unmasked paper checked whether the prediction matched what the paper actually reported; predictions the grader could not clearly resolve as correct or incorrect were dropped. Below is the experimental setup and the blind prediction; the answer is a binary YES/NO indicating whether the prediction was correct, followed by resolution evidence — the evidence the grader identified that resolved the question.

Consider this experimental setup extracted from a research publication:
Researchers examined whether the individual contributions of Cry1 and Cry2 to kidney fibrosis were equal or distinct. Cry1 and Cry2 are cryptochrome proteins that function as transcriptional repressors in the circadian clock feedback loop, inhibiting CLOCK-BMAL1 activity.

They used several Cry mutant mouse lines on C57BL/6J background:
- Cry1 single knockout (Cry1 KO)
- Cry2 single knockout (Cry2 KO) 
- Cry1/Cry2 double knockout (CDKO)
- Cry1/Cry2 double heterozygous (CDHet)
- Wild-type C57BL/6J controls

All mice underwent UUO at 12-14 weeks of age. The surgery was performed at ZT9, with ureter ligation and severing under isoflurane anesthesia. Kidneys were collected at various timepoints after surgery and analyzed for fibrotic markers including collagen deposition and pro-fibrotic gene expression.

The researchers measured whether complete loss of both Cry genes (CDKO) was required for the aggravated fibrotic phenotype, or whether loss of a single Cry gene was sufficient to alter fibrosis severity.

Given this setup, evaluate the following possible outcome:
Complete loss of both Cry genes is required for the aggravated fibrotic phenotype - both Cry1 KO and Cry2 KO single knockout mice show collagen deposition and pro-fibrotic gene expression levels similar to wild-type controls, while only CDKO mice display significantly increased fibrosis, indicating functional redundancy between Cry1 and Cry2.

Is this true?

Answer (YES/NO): YES